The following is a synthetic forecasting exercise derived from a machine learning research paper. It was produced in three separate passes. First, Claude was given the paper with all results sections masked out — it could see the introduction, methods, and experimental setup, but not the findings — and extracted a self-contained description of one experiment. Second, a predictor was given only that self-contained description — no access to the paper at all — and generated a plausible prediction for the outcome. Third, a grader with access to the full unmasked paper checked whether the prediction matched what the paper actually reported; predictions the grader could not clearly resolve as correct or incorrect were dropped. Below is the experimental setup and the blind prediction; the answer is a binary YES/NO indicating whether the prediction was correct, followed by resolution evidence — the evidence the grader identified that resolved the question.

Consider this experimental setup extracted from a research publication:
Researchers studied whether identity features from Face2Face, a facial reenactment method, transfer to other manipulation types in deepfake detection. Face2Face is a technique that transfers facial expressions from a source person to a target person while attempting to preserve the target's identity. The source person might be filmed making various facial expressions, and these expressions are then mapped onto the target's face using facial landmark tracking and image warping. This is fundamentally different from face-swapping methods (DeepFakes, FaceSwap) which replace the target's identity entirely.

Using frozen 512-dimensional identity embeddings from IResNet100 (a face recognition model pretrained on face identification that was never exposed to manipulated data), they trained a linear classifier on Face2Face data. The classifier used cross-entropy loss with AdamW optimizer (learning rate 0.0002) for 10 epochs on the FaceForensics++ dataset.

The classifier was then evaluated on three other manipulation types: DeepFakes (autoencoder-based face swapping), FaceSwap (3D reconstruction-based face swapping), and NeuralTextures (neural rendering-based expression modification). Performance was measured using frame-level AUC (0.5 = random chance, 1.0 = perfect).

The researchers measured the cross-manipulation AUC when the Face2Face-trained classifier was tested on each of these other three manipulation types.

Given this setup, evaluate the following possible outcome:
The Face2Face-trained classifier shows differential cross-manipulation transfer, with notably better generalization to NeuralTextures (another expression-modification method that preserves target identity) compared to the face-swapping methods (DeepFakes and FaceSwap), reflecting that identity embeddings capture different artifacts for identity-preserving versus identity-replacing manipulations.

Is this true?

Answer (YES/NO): NO